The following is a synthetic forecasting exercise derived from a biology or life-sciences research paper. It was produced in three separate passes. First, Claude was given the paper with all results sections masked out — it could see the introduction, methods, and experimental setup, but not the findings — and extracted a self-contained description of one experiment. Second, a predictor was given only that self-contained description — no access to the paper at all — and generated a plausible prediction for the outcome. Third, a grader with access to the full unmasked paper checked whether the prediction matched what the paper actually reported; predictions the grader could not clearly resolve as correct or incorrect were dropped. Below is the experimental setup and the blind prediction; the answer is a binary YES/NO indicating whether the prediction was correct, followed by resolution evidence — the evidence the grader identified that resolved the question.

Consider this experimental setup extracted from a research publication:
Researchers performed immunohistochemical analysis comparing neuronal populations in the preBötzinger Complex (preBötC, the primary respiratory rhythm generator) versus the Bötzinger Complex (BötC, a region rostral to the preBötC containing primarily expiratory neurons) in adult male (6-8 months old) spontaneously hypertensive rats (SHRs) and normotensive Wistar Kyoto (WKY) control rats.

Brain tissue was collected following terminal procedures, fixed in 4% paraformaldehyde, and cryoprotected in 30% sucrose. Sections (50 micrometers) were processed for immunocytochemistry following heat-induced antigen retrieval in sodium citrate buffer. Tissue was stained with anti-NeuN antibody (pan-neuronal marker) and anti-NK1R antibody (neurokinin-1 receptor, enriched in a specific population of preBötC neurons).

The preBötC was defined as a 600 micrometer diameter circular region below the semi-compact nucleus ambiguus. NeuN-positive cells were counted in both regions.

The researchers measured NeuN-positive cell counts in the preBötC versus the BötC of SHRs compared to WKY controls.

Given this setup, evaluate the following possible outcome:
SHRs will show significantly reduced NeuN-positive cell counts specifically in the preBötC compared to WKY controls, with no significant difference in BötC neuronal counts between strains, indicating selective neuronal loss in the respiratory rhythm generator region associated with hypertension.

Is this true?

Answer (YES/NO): YES